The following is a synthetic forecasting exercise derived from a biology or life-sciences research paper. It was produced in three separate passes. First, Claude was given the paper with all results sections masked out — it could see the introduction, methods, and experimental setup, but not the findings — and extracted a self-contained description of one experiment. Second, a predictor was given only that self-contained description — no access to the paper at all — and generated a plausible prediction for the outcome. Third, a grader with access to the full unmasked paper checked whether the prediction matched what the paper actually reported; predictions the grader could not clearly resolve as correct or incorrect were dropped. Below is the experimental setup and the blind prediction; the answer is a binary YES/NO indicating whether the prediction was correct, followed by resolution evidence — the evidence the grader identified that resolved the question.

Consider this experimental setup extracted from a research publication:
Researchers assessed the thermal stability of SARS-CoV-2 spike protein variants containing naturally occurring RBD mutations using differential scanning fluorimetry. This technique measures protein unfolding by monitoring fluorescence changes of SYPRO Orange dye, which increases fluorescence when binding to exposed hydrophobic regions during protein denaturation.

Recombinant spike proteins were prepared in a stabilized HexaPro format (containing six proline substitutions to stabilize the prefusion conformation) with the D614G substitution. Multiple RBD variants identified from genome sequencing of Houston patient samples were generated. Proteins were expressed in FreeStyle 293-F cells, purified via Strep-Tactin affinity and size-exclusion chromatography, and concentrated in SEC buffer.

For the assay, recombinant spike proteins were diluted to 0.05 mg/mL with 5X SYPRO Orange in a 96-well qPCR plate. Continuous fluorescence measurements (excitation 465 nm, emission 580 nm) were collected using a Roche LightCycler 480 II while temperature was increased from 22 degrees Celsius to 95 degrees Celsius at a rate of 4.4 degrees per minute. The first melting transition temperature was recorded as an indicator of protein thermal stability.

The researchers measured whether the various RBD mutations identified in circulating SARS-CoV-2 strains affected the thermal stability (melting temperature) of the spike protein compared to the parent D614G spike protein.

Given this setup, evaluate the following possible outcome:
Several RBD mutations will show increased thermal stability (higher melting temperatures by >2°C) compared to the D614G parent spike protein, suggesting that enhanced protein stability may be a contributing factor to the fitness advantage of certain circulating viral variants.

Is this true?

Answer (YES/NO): NO